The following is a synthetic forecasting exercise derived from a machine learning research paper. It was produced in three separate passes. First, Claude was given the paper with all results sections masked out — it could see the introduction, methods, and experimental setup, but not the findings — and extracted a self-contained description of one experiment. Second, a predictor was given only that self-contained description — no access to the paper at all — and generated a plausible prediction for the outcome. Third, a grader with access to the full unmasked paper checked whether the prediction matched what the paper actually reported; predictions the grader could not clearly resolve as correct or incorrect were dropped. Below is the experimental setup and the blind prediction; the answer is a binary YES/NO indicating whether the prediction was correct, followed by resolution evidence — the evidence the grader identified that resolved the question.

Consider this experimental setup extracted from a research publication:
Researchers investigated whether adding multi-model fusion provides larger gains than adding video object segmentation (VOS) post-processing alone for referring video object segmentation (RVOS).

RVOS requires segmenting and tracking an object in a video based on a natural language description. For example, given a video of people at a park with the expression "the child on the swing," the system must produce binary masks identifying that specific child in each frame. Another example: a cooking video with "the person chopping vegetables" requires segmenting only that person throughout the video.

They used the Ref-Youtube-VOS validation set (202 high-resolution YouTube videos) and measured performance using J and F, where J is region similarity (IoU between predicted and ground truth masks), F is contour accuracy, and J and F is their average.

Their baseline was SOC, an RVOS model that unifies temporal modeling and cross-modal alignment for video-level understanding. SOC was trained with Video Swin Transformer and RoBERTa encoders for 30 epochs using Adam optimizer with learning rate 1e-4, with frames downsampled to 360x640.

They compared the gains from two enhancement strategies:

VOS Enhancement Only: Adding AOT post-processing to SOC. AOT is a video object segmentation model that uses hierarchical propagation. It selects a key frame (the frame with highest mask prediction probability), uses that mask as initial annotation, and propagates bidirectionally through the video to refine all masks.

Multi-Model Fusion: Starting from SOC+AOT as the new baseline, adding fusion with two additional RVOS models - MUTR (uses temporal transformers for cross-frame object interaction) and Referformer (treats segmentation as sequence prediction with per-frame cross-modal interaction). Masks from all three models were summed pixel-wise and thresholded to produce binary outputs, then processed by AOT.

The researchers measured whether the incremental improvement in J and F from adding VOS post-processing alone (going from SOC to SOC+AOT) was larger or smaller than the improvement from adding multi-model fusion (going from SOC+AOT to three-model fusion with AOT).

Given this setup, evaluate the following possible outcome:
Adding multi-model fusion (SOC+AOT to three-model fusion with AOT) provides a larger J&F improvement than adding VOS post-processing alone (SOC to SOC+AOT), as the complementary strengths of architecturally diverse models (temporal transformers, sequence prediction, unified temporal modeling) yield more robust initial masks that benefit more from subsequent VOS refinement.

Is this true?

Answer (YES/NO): YES